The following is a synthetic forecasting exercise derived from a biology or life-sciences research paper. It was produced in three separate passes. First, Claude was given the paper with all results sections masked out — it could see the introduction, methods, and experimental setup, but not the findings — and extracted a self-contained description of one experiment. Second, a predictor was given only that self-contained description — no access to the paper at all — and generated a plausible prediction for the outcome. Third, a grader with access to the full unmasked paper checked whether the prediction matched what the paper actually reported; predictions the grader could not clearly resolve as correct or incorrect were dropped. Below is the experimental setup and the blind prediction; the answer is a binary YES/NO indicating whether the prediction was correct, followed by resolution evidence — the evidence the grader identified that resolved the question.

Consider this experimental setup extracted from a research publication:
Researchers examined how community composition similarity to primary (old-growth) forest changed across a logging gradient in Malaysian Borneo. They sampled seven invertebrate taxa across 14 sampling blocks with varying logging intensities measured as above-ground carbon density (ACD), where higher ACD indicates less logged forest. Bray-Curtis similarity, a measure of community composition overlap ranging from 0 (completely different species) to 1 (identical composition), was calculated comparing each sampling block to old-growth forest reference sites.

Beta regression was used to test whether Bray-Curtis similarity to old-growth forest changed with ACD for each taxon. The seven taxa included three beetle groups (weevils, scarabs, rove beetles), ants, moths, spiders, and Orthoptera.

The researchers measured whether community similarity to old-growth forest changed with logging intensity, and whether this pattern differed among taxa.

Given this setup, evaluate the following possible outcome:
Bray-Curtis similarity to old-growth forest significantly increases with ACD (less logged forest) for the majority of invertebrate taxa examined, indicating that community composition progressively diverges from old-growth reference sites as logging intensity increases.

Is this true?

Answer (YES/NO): YES